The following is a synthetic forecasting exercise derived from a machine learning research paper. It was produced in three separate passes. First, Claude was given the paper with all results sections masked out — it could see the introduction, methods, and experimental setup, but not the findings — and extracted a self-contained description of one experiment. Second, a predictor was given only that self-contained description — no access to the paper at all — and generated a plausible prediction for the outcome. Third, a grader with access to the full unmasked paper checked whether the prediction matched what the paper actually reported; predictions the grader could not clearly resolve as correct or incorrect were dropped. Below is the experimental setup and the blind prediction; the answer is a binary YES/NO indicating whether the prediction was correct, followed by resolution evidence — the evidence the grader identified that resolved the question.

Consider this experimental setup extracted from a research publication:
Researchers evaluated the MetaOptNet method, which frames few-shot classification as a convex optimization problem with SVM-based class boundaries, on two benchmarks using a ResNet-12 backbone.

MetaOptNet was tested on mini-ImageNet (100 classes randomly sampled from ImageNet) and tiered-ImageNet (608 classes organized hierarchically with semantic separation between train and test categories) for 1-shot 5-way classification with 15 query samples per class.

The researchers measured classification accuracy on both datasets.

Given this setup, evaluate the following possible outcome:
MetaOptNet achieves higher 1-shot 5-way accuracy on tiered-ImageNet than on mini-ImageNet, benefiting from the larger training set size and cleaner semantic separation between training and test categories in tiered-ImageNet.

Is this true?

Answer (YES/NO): YES